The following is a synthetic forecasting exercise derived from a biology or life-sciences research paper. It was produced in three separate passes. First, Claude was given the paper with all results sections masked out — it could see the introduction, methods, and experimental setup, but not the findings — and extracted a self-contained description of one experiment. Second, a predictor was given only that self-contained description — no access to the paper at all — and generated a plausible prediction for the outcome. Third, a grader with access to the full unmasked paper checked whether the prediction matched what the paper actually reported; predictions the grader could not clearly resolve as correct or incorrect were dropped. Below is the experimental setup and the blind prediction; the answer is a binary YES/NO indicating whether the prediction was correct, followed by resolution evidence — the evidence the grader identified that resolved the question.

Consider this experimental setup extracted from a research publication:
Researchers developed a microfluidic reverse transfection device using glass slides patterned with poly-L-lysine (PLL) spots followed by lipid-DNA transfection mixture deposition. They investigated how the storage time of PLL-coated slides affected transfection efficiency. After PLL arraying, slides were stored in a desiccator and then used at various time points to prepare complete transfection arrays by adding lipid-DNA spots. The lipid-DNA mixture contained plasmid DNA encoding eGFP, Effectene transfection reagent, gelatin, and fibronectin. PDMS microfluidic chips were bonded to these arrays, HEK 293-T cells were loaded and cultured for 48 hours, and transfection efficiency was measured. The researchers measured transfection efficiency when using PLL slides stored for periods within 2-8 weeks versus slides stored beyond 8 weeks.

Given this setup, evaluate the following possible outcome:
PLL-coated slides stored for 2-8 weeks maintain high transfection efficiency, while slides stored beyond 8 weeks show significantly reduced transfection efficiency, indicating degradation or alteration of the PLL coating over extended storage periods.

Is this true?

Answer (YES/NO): YES